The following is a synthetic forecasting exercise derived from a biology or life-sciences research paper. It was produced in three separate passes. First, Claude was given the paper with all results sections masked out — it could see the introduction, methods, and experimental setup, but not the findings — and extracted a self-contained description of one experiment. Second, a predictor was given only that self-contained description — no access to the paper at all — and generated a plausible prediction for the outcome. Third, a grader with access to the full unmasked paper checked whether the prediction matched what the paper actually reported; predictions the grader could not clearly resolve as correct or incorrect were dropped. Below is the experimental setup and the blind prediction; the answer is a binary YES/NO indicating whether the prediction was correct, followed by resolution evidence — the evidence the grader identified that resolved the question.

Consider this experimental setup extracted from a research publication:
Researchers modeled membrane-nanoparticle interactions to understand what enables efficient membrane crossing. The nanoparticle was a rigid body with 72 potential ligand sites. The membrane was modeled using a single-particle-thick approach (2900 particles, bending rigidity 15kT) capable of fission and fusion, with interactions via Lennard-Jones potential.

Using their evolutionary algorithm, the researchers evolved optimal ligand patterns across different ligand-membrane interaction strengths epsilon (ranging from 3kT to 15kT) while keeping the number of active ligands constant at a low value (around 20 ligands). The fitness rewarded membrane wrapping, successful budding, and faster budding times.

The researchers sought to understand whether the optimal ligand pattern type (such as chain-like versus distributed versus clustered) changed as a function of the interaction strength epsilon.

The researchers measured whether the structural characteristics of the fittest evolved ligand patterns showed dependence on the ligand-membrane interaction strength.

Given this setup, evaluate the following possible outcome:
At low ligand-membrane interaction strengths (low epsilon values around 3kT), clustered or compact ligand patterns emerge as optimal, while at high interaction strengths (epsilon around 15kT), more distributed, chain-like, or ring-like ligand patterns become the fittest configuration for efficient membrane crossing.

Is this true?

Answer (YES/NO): NO